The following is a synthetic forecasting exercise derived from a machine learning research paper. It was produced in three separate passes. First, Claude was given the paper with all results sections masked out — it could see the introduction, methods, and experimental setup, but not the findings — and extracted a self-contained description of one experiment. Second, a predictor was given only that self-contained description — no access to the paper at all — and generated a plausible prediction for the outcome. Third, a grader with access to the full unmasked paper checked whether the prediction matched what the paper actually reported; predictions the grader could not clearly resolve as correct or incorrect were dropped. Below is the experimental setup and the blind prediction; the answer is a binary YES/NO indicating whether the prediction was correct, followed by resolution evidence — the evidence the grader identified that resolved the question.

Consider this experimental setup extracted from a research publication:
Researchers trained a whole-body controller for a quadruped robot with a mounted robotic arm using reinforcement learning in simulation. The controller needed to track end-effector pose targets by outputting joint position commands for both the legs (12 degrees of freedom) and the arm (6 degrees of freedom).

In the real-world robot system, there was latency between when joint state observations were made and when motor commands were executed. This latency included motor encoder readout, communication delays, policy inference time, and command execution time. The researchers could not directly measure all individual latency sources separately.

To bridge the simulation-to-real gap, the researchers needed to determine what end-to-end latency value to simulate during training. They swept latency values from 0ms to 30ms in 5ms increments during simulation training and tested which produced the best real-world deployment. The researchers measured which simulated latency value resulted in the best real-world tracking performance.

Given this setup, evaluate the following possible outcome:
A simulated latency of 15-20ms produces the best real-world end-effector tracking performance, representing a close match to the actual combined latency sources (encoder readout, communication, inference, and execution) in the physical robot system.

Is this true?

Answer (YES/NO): YES